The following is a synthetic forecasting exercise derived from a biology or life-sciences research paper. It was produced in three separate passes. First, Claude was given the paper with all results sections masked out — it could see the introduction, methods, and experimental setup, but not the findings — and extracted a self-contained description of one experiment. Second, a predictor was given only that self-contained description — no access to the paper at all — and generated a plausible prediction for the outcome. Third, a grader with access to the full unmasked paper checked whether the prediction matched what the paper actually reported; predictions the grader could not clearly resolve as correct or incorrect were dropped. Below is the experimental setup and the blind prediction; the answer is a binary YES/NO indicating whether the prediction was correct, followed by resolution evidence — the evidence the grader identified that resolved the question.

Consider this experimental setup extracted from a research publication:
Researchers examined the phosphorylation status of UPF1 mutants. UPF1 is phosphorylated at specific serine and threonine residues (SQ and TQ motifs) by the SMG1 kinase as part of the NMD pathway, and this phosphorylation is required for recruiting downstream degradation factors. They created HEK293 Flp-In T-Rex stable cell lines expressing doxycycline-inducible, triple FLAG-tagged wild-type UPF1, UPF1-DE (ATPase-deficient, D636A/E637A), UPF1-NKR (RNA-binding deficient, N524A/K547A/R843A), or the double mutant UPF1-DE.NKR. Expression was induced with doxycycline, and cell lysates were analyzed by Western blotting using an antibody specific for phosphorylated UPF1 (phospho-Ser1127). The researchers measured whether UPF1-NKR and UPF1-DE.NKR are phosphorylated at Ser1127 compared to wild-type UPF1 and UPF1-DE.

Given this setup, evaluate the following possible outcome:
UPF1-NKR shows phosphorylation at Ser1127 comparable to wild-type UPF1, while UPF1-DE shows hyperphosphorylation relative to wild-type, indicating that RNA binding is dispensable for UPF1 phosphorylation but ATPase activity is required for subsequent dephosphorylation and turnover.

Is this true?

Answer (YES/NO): YES